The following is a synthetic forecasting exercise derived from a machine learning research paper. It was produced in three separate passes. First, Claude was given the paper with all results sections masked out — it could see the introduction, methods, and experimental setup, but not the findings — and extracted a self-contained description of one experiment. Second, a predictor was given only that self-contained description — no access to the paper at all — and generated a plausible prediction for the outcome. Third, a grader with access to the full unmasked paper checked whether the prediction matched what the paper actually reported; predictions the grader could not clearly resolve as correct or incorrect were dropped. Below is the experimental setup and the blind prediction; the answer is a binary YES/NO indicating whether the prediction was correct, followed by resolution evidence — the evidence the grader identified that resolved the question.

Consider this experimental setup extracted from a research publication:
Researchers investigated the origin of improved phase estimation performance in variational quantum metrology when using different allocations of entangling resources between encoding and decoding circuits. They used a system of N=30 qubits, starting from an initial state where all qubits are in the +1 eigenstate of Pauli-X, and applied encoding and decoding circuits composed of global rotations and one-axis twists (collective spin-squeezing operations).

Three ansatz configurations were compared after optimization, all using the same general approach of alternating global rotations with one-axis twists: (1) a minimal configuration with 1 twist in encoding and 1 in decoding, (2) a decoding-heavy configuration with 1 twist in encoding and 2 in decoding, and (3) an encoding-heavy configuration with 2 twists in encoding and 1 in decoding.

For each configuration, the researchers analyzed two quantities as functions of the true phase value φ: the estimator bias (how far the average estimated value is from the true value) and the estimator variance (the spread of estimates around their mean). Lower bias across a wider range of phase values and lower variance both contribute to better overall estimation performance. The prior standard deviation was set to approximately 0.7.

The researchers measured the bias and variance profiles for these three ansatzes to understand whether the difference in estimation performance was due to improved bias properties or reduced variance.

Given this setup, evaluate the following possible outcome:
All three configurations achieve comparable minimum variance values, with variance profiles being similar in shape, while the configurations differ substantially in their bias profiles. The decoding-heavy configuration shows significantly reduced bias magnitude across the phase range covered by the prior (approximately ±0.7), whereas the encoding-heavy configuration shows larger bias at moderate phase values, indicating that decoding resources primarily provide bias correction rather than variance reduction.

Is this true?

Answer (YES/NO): YES